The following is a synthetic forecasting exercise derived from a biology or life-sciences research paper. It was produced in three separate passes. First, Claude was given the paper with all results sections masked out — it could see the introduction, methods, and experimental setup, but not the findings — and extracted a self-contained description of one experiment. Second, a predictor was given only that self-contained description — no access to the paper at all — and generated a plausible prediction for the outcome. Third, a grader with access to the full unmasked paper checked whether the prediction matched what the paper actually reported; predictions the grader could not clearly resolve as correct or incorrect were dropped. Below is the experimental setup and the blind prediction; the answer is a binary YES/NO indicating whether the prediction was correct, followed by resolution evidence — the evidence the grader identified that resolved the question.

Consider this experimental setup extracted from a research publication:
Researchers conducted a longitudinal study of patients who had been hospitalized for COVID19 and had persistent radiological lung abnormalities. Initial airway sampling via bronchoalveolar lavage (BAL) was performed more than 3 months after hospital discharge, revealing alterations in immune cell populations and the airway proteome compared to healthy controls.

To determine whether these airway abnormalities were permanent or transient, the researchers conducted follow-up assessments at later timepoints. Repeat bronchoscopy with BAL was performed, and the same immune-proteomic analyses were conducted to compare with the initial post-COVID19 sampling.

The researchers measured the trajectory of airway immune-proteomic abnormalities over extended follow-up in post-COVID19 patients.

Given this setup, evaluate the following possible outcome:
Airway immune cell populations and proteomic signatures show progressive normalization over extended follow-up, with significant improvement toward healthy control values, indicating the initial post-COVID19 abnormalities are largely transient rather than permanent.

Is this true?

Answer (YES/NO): YES